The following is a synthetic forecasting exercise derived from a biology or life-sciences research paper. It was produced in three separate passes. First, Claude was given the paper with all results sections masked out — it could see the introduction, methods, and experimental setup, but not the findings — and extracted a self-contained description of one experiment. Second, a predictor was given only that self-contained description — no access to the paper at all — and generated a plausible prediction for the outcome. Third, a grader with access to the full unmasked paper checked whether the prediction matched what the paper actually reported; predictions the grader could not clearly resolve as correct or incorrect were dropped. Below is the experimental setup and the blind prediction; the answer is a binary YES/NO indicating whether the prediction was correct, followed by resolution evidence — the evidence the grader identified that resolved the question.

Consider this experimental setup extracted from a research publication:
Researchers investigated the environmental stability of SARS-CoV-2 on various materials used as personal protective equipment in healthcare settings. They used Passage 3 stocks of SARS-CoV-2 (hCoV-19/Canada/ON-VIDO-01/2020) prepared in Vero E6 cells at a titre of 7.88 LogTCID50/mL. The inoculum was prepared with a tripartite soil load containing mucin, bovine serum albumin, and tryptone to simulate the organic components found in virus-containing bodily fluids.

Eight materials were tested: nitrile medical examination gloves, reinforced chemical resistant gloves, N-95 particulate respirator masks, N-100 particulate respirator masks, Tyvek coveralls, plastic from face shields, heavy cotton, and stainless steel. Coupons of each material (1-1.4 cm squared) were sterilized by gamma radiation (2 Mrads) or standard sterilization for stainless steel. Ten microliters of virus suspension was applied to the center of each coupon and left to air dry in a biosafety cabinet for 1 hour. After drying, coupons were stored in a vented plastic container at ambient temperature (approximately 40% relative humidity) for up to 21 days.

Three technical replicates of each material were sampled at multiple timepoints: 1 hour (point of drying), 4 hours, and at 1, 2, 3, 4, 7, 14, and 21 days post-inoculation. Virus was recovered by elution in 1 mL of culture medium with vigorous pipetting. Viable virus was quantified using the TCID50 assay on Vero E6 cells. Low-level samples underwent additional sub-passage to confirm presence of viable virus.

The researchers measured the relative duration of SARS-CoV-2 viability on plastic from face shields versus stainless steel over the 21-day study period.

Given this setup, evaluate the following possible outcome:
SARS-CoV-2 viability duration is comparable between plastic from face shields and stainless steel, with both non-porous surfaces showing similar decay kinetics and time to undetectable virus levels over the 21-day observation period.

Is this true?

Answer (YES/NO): NO